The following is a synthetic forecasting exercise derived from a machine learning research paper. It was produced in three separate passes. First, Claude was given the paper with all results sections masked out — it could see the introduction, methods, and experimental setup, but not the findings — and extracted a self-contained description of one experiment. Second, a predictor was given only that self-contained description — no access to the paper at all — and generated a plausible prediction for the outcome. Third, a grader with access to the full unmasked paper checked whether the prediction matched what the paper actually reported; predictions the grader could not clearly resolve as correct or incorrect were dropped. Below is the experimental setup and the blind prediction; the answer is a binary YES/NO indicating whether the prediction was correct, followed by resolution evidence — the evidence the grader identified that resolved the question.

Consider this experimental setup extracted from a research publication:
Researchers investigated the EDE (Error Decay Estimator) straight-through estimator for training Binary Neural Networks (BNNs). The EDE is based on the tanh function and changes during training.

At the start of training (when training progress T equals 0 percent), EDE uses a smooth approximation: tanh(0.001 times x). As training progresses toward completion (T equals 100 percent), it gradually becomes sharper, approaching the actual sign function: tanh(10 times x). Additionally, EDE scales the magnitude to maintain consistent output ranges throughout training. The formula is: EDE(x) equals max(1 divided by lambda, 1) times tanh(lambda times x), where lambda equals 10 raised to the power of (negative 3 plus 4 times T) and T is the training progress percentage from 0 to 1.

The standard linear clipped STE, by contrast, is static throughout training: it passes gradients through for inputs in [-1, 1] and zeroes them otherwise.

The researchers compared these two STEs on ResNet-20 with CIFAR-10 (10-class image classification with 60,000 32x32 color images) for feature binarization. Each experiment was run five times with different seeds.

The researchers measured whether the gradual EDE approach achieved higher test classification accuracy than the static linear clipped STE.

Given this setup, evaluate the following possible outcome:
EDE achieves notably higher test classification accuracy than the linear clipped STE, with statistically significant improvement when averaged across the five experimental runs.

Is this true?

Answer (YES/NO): NO